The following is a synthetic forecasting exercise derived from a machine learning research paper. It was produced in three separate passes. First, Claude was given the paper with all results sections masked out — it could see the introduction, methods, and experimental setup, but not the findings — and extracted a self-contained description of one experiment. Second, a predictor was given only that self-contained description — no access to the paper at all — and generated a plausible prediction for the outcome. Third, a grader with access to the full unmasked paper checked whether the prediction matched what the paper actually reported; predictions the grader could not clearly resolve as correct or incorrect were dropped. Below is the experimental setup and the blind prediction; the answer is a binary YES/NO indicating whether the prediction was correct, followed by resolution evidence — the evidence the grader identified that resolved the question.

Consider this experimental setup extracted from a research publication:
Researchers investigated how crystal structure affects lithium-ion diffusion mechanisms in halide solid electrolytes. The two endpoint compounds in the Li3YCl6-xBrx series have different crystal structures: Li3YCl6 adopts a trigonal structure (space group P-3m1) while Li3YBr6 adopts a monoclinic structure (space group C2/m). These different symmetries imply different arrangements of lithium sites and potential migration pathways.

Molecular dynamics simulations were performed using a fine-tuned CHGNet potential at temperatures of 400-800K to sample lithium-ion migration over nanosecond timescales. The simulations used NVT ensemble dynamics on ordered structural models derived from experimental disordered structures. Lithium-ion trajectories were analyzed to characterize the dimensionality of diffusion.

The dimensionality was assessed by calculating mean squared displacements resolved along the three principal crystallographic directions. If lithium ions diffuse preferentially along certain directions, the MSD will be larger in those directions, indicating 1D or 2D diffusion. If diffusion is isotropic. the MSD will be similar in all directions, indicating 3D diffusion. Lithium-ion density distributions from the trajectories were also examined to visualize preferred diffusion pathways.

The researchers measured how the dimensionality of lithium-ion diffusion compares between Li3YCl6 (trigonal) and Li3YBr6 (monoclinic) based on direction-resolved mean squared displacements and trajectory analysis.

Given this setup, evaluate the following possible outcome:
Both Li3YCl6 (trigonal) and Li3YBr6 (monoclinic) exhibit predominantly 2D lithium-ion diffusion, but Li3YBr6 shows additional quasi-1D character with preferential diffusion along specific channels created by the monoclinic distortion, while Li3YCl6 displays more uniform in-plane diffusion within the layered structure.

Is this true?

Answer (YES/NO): NO